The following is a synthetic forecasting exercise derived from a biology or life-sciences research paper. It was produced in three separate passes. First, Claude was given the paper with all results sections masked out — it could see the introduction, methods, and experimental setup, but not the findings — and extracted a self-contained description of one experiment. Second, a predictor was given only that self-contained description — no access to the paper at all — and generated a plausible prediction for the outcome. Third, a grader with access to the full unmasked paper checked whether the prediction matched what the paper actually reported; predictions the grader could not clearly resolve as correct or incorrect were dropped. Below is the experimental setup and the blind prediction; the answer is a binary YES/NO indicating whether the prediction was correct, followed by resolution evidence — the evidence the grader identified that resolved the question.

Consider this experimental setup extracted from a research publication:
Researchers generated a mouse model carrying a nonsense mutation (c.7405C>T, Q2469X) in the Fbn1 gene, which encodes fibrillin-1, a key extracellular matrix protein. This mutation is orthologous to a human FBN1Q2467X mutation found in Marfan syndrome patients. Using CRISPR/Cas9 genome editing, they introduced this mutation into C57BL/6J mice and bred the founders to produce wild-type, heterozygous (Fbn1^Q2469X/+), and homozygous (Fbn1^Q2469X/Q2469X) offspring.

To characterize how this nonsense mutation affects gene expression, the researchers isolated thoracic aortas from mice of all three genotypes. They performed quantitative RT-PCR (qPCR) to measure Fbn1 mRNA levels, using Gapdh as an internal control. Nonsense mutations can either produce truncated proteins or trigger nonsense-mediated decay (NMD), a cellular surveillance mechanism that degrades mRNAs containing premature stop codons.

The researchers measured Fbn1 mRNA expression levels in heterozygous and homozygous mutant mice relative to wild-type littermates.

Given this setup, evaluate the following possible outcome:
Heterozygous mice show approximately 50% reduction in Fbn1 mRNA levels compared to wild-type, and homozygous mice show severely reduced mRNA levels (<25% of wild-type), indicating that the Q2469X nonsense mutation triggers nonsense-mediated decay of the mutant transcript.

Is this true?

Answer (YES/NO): YES